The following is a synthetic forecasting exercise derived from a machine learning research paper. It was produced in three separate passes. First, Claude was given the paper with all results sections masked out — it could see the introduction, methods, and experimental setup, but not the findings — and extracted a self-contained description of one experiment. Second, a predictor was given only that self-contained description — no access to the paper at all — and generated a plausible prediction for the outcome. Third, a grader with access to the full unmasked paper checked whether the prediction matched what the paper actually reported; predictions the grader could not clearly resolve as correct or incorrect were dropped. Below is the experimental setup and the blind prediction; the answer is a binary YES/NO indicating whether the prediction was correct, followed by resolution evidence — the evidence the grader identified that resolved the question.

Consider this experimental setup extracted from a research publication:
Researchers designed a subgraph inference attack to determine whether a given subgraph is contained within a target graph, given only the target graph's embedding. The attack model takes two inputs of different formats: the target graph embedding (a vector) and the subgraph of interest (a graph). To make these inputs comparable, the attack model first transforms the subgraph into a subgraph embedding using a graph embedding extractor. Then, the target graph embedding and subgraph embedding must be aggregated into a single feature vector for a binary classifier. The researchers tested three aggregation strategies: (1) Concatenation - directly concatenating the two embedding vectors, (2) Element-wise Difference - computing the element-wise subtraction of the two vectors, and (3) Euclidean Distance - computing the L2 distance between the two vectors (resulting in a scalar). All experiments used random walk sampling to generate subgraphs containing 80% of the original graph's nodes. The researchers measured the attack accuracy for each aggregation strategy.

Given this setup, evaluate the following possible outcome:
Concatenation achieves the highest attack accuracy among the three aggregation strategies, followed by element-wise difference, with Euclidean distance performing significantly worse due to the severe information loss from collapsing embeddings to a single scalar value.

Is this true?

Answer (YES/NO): NO